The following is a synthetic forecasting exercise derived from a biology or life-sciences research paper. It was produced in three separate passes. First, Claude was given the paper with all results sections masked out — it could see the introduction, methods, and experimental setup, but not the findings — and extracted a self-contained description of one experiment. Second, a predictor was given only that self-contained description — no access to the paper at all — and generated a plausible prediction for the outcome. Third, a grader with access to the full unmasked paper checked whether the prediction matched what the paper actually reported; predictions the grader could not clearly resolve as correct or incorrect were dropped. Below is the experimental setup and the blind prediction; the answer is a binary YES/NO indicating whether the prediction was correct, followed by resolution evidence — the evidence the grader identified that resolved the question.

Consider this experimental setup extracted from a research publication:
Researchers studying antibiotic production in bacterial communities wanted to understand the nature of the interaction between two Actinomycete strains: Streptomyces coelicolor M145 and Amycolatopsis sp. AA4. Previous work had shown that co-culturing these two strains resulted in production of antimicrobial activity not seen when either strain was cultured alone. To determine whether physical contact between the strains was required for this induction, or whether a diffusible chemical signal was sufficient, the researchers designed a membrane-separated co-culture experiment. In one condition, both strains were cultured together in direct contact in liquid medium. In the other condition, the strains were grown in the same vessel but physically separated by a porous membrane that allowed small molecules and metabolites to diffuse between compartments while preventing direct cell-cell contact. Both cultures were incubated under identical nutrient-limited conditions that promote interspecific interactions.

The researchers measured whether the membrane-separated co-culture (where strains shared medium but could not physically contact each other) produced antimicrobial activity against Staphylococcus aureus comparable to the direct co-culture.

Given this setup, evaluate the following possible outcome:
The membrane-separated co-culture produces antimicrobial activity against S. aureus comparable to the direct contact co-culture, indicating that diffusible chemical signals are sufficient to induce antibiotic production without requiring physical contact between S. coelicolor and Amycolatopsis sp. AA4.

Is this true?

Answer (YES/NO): YES